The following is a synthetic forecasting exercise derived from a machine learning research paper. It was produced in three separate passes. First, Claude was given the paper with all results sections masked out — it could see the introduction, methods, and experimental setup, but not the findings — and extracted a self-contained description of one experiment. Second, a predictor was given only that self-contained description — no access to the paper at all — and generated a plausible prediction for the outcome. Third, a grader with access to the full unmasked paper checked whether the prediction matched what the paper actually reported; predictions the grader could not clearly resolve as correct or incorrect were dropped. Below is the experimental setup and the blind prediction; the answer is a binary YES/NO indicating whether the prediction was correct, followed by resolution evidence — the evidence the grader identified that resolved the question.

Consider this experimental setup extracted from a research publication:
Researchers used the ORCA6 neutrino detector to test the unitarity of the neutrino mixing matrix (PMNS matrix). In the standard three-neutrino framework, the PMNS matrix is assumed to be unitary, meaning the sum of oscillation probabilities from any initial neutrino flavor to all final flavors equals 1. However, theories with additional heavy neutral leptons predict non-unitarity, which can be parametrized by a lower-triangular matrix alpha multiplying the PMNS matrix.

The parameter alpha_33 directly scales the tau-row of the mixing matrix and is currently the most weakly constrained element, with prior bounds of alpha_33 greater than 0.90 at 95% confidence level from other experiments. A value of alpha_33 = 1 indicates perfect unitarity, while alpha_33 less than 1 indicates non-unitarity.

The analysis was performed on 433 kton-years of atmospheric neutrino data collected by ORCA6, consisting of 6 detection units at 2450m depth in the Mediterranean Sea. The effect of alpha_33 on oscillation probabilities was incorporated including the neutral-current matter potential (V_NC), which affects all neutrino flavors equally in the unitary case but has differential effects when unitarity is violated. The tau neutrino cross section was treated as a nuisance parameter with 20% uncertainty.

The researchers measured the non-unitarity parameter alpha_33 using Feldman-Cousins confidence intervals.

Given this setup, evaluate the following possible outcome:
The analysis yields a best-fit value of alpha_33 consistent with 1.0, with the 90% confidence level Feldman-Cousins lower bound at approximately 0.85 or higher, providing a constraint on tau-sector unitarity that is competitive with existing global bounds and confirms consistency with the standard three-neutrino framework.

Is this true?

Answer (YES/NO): YES